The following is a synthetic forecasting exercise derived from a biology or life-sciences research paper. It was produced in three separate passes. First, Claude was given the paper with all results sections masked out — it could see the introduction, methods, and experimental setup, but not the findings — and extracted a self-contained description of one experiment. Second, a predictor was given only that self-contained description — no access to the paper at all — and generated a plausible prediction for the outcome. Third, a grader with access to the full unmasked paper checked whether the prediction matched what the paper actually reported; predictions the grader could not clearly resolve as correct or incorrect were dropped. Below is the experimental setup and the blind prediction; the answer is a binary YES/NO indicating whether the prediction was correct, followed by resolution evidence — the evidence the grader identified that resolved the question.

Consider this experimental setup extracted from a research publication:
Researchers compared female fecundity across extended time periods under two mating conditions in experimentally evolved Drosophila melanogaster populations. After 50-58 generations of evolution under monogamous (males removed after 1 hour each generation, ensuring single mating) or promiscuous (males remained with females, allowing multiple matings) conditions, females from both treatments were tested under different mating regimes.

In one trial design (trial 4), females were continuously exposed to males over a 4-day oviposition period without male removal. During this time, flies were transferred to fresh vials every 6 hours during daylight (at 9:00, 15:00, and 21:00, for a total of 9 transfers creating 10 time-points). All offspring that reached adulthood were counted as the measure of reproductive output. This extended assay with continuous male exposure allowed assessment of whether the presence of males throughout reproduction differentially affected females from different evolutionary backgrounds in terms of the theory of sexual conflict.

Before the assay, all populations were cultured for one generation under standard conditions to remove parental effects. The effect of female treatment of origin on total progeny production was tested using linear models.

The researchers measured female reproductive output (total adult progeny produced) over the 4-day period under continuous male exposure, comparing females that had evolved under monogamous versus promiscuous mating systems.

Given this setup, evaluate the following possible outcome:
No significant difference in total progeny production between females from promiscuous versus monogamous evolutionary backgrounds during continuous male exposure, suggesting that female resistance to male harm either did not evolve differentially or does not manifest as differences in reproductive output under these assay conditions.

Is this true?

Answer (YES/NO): NO